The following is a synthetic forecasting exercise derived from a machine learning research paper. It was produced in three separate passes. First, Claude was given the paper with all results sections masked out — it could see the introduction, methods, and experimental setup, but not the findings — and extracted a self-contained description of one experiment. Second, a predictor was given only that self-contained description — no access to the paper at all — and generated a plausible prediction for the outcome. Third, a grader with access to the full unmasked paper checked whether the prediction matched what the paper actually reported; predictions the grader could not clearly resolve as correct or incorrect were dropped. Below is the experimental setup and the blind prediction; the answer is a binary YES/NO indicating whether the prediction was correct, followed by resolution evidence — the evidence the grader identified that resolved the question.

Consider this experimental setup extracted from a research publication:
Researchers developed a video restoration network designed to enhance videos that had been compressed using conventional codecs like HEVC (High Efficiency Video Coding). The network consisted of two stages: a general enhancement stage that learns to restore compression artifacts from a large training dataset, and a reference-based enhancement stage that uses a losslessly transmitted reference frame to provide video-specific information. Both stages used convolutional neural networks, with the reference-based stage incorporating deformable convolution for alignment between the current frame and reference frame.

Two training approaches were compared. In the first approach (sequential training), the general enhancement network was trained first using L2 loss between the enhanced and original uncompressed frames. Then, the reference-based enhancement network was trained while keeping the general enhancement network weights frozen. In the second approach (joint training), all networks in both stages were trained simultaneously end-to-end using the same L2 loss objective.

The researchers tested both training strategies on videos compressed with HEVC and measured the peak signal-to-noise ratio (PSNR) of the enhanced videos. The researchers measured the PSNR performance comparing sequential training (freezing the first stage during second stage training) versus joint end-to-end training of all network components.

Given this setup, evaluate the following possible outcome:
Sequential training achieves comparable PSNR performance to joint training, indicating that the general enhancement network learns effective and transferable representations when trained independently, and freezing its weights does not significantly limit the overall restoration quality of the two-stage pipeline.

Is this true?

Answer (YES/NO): NO